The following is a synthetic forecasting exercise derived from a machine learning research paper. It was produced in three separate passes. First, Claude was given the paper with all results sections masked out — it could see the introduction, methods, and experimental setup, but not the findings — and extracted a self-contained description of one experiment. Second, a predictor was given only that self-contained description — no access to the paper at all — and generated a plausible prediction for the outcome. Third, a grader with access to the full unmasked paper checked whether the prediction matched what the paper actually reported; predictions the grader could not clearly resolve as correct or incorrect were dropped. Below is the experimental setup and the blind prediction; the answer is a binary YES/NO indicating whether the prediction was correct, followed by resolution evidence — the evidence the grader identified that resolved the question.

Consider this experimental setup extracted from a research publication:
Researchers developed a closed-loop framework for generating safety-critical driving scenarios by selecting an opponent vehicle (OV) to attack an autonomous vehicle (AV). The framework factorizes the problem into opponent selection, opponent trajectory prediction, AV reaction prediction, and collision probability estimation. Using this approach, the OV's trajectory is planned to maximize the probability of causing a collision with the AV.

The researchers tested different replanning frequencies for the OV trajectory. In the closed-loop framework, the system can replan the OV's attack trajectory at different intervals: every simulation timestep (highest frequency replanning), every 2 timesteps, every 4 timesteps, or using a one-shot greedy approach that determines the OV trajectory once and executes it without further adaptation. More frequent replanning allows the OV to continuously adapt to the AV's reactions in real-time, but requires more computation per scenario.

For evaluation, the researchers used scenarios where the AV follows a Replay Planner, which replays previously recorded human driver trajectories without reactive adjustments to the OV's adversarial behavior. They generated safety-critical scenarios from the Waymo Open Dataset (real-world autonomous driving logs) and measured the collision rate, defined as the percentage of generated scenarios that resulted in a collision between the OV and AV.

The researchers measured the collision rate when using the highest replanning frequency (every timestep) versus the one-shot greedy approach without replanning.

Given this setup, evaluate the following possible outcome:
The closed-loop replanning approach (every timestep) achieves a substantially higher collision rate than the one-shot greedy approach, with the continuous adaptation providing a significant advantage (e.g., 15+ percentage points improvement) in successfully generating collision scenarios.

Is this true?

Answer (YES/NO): NO